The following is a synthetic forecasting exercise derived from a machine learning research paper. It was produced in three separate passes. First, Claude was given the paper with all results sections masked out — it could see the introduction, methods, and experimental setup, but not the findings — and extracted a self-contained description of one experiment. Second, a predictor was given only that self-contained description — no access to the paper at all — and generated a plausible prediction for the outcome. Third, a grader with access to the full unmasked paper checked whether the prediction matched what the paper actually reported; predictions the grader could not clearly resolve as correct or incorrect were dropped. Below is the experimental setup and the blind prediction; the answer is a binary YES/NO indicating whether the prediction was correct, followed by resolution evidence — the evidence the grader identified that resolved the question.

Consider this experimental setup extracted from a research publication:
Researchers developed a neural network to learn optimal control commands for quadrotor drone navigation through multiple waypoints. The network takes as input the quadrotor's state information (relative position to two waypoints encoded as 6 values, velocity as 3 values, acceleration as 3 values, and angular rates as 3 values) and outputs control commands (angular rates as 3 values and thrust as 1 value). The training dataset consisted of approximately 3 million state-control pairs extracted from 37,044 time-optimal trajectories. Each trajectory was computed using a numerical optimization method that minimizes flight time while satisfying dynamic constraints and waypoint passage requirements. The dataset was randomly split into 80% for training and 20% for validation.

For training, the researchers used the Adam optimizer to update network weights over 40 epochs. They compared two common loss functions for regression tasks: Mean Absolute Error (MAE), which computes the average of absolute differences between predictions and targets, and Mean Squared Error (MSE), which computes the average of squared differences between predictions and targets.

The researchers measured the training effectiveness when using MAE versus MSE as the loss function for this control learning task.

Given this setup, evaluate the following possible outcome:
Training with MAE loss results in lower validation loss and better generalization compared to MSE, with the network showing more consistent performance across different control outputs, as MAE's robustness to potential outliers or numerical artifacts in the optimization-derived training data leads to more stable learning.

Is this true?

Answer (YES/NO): NO